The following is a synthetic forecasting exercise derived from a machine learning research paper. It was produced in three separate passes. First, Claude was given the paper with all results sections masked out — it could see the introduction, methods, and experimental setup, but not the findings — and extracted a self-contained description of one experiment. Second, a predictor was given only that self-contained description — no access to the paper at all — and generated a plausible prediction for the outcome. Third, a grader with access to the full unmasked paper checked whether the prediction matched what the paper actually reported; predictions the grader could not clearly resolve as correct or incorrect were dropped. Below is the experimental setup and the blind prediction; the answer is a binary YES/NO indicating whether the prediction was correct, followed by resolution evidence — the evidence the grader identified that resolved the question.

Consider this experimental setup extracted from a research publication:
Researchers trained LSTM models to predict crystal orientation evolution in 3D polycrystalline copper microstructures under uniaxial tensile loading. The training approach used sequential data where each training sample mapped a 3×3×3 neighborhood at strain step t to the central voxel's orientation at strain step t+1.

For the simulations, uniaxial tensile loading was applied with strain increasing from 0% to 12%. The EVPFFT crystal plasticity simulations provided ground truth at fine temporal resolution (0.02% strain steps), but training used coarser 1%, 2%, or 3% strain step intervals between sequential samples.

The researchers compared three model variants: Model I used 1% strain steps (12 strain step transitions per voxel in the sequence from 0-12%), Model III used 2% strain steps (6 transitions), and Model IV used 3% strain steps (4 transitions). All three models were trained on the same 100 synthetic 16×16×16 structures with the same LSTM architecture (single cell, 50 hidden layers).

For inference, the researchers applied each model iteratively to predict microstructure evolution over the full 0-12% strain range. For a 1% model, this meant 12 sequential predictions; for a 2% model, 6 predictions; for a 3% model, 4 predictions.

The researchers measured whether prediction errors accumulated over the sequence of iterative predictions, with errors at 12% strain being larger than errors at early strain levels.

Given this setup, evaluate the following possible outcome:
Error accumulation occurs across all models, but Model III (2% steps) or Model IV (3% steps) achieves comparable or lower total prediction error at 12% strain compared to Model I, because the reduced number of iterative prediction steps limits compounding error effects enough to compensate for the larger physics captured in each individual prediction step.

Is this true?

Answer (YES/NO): NO